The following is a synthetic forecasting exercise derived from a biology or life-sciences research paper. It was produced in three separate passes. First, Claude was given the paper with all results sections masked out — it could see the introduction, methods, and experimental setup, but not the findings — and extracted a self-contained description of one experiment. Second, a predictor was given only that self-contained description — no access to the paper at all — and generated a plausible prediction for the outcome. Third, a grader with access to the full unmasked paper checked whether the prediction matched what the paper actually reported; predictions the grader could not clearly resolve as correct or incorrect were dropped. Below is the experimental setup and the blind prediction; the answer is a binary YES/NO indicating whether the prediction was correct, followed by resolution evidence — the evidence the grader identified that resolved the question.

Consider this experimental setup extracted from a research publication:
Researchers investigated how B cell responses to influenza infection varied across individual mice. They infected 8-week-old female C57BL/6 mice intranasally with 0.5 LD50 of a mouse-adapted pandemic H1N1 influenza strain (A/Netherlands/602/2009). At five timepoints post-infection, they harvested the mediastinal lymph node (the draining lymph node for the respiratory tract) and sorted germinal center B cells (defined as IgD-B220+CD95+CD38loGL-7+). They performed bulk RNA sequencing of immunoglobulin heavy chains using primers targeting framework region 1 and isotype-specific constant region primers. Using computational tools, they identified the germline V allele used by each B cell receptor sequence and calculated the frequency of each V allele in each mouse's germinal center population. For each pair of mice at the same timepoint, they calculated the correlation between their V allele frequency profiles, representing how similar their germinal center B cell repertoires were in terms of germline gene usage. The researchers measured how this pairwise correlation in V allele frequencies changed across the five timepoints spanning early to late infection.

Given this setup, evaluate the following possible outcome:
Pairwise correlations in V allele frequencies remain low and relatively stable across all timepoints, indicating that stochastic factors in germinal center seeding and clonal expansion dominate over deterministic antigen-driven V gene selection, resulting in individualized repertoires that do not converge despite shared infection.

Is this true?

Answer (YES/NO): NO